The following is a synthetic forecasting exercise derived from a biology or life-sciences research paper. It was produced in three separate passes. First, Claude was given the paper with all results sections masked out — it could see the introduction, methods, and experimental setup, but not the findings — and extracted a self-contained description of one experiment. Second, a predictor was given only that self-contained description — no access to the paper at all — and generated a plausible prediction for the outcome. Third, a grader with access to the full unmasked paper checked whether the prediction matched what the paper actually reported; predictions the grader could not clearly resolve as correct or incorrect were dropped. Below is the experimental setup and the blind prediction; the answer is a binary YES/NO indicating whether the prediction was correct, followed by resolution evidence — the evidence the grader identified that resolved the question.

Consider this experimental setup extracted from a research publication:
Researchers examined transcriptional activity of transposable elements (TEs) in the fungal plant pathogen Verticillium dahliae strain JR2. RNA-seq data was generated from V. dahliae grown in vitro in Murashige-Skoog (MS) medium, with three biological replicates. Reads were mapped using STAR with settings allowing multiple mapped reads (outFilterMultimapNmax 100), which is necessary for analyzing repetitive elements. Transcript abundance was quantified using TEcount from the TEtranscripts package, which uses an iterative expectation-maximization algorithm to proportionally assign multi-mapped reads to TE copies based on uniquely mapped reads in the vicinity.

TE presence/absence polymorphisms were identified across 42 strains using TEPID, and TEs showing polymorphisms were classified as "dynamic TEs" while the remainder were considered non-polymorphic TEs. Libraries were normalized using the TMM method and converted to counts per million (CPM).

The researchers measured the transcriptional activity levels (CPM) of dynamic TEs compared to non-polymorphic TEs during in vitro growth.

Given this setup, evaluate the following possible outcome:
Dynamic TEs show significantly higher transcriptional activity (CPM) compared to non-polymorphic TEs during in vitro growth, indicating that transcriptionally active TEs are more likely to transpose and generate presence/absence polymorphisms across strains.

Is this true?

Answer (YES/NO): YES